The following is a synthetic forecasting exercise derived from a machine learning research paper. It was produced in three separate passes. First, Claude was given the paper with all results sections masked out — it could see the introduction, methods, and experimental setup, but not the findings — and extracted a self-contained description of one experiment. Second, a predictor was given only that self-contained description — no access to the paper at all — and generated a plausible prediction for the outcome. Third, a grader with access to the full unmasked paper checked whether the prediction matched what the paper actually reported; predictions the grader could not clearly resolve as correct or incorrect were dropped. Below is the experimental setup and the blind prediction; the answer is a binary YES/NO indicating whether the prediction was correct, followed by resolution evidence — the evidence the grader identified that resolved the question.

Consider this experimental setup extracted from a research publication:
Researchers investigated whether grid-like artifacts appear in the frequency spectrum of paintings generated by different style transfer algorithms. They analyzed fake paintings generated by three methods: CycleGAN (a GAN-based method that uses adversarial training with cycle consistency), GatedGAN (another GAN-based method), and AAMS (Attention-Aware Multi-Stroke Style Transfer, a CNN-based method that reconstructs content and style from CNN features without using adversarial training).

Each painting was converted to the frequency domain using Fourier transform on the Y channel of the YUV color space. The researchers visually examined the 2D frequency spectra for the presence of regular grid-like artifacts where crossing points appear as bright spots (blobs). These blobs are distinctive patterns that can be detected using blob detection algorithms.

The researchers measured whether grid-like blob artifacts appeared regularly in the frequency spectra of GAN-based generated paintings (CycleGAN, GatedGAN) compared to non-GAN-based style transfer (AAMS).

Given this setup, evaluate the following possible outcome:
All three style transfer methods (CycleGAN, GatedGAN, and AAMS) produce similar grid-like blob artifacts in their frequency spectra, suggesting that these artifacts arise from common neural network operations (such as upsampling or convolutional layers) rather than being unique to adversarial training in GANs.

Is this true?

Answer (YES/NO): NO